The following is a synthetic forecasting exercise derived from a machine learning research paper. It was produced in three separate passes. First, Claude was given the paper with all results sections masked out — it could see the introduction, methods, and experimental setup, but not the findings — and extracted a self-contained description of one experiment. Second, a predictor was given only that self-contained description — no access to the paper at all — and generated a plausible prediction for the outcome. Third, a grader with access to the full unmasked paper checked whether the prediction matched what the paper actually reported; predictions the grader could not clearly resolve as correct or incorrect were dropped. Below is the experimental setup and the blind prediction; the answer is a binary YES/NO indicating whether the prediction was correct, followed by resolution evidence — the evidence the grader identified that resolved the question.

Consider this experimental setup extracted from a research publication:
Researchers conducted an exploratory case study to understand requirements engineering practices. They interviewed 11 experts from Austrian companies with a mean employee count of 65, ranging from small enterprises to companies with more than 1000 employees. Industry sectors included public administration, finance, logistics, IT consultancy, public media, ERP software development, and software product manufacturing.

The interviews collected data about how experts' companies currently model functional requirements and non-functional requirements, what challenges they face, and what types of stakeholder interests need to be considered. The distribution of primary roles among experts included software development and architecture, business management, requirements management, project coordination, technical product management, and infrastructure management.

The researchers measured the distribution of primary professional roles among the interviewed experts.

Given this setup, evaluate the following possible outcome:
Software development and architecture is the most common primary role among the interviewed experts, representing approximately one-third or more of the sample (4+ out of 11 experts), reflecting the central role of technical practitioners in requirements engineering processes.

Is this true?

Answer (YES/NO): NO